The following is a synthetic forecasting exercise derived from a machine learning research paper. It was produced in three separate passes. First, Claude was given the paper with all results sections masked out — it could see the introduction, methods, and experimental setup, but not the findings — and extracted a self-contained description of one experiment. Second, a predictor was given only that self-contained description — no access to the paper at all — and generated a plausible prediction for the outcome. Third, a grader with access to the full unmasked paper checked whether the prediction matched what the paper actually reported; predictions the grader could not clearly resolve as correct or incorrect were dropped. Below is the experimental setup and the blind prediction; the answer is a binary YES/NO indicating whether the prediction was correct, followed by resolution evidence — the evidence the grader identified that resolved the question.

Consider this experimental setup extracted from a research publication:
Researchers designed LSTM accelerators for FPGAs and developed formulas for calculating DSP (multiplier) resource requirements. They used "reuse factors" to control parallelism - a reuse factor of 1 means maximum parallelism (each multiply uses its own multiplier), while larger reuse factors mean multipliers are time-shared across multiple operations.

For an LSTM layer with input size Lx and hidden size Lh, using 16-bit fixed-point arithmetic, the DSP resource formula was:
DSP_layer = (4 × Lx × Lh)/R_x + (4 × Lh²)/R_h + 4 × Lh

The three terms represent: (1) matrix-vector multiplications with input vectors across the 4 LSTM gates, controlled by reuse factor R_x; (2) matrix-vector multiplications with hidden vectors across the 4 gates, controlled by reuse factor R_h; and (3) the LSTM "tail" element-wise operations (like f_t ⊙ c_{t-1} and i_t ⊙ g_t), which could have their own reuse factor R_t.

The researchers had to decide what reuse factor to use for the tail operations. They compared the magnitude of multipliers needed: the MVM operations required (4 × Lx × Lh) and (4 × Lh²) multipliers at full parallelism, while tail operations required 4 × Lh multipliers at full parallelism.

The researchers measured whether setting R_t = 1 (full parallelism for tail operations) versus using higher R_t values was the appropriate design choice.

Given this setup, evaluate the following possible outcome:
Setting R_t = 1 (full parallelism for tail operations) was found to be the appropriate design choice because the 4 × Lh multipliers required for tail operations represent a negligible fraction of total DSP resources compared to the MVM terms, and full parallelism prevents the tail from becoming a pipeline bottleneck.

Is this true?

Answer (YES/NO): NO